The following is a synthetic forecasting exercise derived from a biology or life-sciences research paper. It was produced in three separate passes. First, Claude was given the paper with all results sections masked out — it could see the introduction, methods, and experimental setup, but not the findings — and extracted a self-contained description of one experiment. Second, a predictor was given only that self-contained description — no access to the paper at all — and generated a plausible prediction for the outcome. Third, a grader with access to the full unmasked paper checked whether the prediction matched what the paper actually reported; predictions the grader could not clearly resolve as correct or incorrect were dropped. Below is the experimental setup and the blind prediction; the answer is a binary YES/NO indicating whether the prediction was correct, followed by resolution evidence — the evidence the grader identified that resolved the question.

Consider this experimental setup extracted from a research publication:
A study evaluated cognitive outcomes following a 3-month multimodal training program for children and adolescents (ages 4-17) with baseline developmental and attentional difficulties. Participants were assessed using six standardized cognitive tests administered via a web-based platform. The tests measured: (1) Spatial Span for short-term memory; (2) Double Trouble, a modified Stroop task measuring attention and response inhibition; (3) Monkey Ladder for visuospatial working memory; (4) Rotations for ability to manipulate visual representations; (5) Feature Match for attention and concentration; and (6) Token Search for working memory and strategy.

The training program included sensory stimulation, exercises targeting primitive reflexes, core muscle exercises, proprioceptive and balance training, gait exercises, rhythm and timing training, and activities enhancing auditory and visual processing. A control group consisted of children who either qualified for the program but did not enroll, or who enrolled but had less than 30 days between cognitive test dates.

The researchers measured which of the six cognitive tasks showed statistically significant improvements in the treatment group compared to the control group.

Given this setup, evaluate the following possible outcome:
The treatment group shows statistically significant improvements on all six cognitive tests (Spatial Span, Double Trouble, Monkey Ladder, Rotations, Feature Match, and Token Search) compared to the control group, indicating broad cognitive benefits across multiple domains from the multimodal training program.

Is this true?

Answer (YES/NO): NO